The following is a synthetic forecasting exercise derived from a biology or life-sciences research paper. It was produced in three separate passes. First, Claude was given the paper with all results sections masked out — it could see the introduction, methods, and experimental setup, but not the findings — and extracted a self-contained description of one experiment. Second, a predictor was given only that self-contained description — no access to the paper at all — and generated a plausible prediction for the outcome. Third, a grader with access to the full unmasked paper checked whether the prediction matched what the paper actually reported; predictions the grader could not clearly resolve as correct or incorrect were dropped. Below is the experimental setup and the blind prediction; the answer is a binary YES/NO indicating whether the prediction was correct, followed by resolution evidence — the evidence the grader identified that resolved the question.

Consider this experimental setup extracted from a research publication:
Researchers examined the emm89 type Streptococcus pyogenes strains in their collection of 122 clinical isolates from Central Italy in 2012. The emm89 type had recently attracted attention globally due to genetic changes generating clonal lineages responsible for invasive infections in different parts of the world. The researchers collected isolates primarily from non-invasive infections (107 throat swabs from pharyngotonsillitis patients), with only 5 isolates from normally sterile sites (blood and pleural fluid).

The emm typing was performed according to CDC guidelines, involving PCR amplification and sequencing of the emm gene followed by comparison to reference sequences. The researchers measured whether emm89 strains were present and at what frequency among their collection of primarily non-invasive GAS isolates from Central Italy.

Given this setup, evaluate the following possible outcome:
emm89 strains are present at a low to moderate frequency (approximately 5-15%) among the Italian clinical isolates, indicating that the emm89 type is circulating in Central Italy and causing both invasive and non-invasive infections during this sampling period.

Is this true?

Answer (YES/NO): YES